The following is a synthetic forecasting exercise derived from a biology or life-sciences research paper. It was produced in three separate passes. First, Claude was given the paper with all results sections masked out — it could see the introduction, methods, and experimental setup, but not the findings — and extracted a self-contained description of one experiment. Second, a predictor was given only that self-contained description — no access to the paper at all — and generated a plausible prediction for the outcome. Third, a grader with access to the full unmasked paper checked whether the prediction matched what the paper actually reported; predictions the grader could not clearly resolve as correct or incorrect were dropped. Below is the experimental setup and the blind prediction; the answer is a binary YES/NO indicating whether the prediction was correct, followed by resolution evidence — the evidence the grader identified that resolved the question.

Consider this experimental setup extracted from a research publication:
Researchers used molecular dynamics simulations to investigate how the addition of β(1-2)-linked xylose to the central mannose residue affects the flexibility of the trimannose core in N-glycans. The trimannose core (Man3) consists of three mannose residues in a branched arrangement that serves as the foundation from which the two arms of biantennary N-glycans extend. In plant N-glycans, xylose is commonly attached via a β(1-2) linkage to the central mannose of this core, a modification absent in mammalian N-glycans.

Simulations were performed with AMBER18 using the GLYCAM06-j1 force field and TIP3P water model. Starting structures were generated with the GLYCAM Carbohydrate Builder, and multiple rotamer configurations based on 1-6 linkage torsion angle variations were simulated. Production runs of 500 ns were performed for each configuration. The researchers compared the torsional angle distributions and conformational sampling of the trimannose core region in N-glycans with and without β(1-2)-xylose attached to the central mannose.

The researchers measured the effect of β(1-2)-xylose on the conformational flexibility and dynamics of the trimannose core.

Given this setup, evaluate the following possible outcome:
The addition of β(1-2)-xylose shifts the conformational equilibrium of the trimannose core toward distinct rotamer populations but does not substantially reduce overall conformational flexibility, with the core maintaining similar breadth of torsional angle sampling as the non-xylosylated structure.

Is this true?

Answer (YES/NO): NO